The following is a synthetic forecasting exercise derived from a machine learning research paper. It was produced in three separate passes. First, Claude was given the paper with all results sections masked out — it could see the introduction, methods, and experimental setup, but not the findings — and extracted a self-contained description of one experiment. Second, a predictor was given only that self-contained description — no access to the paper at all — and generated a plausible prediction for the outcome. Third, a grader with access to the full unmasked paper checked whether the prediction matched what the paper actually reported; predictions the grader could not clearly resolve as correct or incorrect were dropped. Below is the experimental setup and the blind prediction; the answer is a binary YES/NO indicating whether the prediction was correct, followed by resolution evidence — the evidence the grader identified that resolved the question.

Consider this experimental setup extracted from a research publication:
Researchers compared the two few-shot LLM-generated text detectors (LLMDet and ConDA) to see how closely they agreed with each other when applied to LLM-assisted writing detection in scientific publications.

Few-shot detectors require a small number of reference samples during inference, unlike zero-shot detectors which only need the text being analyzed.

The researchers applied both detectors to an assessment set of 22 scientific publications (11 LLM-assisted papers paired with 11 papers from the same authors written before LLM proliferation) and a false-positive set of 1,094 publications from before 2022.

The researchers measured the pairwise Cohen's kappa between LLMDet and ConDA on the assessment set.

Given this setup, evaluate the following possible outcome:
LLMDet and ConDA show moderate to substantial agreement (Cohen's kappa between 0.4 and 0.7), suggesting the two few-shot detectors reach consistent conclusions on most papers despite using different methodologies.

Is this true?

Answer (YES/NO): YES